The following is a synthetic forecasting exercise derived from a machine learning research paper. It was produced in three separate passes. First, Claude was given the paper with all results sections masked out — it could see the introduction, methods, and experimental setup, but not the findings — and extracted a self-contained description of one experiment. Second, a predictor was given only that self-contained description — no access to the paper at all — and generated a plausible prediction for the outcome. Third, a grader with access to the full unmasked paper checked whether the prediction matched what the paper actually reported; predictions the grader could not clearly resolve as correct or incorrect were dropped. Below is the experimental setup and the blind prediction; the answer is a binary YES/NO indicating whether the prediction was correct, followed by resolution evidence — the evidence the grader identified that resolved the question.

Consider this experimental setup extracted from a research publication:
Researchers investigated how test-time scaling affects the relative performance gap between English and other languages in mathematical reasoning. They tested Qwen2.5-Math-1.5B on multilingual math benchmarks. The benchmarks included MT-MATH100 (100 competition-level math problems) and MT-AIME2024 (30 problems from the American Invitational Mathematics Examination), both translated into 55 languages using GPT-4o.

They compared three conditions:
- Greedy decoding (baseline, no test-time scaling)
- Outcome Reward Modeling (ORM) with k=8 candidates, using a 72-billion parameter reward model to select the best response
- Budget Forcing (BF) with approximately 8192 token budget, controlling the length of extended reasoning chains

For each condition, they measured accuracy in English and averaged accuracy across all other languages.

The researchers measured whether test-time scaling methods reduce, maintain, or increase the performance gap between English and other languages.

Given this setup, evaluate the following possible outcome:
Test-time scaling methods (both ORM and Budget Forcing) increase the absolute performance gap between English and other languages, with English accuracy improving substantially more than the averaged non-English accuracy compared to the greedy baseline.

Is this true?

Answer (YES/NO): YES